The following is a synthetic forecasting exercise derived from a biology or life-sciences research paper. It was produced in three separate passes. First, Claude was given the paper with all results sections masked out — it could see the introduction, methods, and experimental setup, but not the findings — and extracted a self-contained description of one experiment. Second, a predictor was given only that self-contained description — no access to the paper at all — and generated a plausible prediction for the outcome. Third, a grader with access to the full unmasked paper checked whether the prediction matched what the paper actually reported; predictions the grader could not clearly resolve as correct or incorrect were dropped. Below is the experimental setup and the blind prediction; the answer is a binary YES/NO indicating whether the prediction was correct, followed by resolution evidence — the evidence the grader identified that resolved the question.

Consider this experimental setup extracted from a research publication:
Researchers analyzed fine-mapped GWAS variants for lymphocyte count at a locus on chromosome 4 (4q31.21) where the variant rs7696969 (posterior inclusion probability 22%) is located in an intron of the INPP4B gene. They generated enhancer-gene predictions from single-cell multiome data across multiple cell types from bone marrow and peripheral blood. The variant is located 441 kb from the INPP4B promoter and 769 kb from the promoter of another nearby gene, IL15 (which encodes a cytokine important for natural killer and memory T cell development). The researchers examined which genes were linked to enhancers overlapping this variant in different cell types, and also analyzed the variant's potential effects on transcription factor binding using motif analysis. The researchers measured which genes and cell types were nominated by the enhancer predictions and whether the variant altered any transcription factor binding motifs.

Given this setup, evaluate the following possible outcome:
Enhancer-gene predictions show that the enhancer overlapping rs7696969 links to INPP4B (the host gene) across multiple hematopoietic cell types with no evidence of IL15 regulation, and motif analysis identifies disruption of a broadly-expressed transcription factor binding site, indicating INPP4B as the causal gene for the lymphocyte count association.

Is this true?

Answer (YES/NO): NO